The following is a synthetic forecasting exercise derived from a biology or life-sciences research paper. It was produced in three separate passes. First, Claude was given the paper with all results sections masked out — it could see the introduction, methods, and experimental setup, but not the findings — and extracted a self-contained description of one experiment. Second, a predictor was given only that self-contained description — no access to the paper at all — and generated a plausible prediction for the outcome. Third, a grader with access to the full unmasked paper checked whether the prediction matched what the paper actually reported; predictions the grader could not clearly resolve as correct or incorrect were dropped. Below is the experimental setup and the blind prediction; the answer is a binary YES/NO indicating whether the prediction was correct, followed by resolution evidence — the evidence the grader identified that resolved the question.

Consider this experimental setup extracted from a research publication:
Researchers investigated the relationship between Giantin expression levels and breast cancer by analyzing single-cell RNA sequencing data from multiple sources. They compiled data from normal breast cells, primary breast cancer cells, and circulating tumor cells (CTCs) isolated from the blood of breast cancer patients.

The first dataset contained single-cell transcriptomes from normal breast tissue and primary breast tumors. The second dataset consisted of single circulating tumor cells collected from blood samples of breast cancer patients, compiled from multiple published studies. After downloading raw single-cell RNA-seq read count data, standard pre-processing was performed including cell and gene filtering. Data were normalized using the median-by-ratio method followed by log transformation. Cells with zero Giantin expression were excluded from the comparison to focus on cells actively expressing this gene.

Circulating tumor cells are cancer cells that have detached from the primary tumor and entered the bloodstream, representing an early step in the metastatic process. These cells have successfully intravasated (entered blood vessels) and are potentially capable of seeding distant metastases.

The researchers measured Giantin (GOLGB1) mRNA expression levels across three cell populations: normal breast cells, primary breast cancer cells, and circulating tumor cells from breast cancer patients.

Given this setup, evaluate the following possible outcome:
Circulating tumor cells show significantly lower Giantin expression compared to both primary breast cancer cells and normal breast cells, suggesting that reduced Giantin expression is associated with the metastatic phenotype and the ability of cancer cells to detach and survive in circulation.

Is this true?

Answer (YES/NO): YES